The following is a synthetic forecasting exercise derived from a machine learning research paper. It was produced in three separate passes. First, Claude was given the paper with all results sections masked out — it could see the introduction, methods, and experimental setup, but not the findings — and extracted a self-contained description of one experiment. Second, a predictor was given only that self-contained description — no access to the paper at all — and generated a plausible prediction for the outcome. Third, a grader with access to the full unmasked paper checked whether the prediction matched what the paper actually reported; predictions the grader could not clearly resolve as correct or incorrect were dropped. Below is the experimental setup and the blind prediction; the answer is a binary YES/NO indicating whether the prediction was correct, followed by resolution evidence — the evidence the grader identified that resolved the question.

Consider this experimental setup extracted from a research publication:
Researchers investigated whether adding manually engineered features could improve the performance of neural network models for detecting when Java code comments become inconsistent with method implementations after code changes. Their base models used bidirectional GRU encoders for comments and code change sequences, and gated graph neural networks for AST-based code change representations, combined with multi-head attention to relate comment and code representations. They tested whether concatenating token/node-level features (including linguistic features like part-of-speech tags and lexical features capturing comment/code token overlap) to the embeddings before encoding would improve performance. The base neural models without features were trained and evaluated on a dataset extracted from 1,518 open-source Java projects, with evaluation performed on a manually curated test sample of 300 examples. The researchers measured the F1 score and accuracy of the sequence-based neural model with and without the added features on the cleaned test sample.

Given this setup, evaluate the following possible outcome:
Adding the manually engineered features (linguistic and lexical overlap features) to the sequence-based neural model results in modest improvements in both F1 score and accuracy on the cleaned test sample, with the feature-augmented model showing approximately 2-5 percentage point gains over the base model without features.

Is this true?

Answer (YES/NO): YES